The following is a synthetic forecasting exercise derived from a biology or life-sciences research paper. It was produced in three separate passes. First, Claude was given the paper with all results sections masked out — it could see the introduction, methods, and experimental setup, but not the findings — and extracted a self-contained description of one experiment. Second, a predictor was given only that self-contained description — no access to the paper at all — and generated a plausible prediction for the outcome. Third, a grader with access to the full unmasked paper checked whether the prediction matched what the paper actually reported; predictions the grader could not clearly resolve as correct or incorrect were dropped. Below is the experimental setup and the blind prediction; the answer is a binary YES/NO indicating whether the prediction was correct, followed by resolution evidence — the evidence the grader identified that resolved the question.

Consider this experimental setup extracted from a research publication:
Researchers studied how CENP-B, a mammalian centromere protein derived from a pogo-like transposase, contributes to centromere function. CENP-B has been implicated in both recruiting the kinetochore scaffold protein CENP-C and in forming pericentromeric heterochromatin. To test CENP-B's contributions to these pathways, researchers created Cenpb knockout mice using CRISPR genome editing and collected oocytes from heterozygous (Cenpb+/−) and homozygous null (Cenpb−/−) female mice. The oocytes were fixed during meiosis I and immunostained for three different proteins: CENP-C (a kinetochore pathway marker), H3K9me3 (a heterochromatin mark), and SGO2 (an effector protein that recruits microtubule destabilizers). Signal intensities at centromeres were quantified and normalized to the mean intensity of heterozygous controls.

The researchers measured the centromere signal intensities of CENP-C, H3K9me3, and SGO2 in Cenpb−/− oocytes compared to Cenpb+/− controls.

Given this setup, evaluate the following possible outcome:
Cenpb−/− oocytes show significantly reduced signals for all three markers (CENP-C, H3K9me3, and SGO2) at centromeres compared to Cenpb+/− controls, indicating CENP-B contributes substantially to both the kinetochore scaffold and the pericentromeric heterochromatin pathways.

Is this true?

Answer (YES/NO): YES